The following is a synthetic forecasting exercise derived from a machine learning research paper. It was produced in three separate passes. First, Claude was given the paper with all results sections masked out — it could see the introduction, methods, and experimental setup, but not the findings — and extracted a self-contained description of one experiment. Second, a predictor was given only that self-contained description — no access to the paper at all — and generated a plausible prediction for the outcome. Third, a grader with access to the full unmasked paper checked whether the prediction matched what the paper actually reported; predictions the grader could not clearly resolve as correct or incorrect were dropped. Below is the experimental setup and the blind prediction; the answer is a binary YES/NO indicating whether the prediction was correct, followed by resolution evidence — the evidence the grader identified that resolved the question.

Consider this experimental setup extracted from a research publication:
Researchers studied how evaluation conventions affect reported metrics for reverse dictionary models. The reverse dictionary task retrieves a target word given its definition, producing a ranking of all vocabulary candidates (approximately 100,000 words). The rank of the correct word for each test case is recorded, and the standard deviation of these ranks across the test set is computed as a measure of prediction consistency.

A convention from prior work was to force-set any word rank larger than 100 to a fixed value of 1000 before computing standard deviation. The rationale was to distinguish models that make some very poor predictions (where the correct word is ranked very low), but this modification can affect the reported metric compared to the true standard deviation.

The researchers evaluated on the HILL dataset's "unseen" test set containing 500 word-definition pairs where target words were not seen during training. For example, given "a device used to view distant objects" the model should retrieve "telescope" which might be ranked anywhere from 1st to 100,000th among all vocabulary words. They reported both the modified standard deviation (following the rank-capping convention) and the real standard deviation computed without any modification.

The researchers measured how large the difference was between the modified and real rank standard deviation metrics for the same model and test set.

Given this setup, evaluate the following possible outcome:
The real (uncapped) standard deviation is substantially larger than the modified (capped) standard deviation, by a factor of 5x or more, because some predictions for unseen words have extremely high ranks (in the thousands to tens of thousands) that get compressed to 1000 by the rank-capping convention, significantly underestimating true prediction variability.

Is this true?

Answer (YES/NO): NO